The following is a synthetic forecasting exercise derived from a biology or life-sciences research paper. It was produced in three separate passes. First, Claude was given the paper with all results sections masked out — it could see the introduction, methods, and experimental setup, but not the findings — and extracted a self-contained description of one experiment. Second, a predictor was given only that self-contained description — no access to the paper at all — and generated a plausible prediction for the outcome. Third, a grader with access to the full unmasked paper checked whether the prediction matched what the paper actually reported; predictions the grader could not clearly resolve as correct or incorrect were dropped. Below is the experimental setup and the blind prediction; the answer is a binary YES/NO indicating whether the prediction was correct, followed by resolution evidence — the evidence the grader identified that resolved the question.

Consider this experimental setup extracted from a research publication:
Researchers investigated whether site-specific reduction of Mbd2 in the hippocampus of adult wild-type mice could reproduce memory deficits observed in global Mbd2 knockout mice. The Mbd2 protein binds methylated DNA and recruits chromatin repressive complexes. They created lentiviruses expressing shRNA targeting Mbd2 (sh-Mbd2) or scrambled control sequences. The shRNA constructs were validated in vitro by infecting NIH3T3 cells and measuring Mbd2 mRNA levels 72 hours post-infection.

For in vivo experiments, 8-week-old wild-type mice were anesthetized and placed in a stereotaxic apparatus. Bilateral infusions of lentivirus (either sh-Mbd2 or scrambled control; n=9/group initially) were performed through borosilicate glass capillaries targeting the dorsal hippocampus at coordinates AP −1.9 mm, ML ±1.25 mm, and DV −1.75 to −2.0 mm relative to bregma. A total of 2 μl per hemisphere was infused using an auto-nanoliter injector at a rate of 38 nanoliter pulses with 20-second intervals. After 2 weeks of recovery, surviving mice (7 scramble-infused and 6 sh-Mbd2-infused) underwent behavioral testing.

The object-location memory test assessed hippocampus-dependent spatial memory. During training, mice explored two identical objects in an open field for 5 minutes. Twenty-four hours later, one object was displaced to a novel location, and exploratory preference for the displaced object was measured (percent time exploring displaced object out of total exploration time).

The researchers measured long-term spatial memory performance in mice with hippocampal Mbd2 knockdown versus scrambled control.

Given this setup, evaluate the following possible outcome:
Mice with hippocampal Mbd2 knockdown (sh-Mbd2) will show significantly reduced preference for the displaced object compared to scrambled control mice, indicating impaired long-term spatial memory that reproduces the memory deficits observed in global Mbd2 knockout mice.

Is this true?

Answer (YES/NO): NO